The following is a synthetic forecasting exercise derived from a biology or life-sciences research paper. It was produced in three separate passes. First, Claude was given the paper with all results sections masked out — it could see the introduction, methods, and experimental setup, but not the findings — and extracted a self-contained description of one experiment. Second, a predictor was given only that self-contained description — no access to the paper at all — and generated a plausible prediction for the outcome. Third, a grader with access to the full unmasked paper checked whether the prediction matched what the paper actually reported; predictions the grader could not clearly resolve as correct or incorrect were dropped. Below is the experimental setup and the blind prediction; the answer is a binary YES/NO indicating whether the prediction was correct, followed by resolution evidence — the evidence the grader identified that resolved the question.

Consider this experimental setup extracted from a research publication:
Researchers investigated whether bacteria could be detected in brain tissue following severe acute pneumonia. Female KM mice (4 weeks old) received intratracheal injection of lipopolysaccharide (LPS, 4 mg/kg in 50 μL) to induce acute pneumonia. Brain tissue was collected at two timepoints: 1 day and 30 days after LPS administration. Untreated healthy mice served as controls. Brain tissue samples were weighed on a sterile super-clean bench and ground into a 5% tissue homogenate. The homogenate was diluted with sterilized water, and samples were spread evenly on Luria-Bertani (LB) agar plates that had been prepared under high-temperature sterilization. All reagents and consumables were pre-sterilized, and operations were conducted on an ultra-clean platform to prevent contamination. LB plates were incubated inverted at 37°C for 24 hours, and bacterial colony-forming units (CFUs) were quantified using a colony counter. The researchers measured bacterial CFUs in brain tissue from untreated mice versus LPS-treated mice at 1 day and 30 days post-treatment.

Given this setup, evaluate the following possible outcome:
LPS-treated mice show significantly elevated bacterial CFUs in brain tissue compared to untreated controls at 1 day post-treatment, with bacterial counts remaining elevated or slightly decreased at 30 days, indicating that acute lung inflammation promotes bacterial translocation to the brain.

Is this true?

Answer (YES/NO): YES